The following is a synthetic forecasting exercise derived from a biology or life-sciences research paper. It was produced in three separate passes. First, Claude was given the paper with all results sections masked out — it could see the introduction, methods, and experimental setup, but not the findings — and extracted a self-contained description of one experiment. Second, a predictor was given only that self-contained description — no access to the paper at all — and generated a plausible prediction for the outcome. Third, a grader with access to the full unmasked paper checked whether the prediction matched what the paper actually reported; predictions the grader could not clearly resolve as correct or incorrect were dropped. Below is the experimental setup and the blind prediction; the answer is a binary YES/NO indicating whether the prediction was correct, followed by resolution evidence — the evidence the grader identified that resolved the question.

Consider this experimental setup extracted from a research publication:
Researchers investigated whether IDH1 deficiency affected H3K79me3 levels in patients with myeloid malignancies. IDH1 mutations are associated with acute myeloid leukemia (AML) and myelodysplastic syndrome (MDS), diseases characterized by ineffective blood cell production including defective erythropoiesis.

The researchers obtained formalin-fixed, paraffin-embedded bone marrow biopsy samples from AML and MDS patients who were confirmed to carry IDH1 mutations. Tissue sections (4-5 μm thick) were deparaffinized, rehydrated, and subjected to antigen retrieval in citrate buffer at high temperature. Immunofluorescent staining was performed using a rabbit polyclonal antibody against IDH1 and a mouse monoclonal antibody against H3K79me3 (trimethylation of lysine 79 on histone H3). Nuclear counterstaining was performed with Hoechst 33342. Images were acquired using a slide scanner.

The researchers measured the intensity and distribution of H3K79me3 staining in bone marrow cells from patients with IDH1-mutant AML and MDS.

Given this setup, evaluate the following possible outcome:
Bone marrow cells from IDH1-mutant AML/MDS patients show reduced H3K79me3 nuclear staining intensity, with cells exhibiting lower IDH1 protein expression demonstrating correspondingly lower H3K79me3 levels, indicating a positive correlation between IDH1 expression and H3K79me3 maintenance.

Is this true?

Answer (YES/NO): NO